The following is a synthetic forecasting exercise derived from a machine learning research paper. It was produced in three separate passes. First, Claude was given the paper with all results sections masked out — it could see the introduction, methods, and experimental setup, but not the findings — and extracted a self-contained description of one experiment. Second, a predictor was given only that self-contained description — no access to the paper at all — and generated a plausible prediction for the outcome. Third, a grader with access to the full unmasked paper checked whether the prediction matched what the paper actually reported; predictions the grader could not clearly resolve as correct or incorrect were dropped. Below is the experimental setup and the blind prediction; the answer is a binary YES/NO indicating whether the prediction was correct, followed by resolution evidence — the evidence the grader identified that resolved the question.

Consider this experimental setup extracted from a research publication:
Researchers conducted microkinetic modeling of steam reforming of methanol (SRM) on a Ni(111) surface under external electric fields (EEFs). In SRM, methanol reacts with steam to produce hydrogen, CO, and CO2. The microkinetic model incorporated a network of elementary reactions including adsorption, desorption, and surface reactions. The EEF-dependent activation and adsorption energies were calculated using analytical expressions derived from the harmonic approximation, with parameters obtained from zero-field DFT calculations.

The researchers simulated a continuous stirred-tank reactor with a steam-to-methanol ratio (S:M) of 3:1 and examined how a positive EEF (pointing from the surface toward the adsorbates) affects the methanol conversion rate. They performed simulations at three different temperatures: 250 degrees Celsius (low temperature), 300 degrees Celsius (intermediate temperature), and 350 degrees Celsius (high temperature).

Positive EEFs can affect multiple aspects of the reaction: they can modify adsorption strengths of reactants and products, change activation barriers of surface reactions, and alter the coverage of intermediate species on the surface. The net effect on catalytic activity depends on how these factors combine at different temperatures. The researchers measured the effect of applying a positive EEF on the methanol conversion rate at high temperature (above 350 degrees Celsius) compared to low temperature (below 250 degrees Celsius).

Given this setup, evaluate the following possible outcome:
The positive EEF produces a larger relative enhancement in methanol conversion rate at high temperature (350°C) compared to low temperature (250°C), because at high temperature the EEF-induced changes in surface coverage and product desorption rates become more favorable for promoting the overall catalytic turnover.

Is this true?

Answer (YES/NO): YES